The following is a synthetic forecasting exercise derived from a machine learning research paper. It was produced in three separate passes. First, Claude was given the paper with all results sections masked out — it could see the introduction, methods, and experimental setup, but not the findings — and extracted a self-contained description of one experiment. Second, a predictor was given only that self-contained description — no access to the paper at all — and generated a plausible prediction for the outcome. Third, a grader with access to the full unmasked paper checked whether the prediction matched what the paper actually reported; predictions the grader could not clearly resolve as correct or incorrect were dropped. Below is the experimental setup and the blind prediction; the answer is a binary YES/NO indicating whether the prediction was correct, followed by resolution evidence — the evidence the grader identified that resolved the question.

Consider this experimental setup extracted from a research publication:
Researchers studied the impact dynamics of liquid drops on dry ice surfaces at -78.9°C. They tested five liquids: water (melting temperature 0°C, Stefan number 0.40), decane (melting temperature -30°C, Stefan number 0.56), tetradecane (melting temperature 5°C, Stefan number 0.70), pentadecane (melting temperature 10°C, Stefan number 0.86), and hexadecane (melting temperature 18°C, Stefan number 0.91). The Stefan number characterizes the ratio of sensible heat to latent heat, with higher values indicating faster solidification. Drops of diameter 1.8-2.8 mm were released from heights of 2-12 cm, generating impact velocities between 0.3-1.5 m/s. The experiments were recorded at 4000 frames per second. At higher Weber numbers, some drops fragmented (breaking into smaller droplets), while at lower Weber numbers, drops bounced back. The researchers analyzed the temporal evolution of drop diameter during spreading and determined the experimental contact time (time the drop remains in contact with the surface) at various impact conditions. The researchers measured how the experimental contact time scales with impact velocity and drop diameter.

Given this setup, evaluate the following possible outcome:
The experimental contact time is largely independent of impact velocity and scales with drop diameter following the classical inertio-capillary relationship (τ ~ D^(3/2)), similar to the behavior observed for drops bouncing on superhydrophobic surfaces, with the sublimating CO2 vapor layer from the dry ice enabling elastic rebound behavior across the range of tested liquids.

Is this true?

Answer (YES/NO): NO